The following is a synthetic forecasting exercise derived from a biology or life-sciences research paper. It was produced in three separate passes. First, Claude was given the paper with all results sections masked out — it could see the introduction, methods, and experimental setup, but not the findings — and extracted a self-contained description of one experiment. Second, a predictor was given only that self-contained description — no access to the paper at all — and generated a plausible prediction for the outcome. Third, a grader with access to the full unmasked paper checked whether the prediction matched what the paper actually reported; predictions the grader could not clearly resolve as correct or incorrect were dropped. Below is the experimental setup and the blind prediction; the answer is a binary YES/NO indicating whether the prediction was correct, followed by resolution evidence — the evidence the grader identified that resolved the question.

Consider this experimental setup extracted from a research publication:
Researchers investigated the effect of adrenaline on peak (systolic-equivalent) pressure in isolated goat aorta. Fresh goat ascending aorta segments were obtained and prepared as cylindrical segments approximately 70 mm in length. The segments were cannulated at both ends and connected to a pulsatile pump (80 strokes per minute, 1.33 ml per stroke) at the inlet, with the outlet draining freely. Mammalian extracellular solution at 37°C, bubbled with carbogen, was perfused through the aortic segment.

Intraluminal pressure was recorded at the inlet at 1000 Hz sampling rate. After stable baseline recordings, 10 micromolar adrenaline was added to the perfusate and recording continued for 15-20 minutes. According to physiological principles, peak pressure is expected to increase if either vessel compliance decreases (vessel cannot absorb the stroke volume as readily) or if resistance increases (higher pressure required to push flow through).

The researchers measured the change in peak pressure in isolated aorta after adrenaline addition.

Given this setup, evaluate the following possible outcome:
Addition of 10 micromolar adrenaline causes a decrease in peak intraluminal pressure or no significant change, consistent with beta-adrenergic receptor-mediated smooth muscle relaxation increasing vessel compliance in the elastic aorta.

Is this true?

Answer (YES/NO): NO